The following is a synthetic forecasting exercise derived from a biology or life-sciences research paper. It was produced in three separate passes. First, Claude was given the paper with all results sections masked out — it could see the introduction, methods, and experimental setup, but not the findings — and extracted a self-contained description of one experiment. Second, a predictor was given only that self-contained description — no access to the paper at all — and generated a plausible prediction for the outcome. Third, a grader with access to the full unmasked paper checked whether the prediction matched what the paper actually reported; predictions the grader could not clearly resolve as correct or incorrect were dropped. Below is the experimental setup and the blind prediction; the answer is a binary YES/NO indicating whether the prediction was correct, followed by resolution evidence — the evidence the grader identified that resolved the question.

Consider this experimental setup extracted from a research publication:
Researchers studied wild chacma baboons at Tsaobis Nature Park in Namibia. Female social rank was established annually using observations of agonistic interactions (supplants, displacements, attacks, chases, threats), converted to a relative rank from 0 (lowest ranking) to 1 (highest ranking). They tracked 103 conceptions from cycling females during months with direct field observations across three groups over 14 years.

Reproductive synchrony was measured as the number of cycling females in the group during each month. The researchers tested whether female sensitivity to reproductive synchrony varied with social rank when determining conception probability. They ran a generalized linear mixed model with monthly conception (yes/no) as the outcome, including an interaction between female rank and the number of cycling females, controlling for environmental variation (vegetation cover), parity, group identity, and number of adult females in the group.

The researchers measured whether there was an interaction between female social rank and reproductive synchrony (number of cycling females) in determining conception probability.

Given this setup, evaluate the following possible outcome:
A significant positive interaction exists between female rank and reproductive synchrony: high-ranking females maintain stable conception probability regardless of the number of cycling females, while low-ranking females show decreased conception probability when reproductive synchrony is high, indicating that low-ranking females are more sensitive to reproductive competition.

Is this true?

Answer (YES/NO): NO